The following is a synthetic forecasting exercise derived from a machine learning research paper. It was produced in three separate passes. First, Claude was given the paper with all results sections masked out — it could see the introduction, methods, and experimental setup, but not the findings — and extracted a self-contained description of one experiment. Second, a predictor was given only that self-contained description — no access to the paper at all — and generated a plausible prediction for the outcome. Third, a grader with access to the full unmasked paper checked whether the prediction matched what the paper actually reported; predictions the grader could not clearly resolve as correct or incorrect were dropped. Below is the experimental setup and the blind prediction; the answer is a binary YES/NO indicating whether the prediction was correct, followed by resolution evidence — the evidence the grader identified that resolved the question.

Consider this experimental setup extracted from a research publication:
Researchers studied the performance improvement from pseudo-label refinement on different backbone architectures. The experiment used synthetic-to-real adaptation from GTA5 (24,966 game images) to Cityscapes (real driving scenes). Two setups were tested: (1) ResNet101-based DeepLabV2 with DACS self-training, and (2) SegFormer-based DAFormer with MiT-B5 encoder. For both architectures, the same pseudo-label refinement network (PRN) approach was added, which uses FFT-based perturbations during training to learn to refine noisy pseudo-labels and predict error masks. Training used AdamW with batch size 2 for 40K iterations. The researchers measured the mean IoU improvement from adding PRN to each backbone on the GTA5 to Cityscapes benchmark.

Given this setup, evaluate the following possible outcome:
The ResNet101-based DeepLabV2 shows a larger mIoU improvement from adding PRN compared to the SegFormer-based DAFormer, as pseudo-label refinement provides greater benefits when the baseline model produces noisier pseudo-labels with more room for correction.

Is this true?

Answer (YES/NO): YES